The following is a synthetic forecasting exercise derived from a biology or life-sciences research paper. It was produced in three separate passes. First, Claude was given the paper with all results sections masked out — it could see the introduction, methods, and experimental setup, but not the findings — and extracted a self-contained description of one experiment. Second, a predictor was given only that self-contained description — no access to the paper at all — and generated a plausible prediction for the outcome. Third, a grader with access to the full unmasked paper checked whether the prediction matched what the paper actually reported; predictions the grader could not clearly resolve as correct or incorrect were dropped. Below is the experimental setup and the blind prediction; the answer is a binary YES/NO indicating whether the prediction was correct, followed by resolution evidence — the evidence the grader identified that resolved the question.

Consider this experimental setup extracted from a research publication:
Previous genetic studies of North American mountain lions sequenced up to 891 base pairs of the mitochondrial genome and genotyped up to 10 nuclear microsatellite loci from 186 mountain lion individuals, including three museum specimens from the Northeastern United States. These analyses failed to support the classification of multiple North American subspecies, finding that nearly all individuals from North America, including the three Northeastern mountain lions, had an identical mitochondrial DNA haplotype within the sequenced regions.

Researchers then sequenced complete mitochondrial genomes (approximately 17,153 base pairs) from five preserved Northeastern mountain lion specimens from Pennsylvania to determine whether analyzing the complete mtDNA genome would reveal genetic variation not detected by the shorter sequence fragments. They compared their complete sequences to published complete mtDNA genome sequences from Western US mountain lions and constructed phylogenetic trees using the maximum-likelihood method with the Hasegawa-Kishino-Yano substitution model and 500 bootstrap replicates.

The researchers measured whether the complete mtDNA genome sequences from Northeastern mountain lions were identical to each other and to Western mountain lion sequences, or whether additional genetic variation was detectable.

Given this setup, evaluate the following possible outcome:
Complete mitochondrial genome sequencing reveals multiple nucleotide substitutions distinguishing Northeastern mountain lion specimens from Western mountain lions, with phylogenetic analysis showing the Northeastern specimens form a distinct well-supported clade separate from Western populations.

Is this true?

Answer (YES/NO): NO